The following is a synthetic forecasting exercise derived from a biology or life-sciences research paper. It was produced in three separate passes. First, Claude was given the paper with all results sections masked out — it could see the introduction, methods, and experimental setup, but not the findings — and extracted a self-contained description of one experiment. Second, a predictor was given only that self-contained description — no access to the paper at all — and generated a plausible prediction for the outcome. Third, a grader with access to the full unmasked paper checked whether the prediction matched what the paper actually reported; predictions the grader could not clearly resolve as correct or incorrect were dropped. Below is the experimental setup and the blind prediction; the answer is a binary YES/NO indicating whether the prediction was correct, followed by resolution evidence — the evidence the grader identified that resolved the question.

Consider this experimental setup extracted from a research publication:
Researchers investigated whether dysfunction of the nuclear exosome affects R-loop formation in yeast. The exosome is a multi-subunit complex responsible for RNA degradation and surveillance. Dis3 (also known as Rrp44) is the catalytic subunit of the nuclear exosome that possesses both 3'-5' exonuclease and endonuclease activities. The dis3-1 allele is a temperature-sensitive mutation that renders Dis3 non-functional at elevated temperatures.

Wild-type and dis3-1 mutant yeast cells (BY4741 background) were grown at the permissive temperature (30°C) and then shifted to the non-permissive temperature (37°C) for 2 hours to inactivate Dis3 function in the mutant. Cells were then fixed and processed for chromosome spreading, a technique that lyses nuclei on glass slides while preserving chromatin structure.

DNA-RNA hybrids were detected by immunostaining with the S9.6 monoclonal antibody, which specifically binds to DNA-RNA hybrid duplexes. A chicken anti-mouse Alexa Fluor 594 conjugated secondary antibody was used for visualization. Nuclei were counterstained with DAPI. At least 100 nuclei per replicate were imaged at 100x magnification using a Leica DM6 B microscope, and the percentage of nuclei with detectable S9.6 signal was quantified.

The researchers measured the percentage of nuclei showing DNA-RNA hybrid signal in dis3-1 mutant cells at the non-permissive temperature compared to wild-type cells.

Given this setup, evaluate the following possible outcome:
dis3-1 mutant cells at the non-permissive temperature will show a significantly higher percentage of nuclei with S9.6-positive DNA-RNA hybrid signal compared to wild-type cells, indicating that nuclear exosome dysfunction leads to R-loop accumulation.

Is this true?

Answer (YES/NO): YES